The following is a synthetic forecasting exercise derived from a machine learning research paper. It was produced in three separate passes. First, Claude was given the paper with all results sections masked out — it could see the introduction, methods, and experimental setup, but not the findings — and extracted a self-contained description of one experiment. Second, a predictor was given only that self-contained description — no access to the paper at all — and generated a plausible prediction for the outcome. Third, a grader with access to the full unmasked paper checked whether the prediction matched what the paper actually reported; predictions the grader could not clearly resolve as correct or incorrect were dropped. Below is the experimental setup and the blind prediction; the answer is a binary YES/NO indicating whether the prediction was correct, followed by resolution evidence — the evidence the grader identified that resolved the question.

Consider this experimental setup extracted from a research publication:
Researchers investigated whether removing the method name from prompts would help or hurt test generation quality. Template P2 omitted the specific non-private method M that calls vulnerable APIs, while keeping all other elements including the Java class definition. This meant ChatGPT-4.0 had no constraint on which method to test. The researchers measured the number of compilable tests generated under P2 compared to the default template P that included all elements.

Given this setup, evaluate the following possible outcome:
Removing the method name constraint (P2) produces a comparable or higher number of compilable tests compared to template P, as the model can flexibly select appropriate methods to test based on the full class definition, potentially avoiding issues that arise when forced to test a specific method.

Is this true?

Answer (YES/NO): YES